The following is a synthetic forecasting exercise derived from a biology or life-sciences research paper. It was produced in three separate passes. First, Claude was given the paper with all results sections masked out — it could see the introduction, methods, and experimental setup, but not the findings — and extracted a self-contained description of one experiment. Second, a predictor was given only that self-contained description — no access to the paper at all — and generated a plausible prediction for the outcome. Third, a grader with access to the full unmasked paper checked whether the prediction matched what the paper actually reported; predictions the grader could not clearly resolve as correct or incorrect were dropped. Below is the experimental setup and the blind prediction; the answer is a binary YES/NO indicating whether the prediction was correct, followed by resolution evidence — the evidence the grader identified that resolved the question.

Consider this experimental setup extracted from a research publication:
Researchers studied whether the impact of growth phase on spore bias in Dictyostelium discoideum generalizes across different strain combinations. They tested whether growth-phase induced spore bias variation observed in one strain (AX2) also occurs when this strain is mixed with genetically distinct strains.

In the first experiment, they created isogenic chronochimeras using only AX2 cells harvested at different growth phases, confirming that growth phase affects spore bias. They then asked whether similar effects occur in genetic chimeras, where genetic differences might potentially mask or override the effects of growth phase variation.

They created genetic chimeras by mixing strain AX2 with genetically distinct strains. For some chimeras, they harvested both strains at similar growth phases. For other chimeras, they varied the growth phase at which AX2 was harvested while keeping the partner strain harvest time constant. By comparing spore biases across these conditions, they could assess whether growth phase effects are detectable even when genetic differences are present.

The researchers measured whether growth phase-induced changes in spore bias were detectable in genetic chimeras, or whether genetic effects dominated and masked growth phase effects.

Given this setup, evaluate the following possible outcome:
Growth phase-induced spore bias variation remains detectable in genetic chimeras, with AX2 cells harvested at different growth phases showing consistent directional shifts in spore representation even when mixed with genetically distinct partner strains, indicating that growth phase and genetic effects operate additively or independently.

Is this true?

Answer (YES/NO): NO